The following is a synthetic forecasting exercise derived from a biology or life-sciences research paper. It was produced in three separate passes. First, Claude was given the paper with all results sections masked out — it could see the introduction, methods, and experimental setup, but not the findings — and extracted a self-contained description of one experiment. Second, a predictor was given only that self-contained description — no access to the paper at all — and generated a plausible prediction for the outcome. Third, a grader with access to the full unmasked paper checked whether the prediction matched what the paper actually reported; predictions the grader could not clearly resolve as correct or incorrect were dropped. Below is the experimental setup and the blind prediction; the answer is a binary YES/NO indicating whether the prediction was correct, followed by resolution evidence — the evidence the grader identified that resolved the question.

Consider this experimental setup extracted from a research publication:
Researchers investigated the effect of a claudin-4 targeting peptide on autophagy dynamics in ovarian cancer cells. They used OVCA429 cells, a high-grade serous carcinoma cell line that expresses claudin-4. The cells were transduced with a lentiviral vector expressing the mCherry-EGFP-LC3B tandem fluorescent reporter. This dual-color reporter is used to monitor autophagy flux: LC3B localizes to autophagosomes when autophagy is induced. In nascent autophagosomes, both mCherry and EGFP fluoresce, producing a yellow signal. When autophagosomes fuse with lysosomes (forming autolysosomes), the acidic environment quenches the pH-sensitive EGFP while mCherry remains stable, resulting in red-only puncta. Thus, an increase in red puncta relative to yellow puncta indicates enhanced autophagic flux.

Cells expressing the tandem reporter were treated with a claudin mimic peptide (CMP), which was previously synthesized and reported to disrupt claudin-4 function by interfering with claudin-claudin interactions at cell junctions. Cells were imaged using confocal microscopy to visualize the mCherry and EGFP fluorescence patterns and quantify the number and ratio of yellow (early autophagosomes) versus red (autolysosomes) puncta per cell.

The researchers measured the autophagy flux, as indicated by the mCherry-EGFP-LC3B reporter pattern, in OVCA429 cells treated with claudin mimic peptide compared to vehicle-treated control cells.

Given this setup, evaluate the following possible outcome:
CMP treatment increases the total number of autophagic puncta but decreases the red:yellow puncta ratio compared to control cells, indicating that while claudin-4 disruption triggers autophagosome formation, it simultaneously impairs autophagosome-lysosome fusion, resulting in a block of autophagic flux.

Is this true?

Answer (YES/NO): NO